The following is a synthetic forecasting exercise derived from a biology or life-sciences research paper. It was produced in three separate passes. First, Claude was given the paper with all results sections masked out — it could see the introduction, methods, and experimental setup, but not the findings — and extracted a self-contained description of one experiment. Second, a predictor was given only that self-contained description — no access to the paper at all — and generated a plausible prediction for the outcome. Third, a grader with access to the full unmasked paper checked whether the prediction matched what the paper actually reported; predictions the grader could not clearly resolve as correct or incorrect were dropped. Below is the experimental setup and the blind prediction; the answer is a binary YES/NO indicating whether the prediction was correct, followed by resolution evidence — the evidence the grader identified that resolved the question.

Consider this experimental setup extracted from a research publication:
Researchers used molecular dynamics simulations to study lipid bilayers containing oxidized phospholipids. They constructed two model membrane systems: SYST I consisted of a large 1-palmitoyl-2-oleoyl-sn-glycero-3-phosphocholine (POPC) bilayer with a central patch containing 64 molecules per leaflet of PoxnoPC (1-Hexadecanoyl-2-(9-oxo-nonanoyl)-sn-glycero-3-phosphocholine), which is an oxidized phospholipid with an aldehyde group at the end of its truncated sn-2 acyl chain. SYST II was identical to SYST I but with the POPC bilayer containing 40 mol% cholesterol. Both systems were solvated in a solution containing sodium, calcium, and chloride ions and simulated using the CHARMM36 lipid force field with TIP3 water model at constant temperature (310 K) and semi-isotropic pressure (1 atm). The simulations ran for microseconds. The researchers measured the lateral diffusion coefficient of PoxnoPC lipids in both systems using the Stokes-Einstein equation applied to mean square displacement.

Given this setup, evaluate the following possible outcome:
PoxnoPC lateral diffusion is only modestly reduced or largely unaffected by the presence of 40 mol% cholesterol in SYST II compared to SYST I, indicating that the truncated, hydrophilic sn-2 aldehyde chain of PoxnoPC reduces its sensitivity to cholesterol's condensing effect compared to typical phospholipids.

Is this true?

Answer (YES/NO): NO